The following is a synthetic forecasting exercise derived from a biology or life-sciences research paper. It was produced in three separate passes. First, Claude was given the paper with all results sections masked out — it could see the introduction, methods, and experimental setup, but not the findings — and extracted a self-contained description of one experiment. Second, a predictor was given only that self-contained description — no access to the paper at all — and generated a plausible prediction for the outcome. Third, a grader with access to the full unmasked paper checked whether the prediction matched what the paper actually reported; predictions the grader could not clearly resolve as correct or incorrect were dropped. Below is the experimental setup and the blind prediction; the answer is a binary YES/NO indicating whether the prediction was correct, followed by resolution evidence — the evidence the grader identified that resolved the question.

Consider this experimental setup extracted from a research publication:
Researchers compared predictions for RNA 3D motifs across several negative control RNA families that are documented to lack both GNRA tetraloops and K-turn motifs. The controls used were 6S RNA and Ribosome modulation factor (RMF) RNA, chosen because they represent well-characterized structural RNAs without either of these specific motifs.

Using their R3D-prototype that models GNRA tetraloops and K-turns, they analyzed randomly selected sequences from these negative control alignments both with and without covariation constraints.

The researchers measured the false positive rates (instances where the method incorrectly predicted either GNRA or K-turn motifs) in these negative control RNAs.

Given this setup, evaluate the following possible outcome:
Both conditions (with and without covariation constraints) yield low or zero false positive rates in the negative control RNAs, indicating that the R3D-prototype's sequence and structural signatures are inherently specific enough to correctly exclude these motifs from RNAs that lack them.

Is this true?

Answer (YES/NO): NO